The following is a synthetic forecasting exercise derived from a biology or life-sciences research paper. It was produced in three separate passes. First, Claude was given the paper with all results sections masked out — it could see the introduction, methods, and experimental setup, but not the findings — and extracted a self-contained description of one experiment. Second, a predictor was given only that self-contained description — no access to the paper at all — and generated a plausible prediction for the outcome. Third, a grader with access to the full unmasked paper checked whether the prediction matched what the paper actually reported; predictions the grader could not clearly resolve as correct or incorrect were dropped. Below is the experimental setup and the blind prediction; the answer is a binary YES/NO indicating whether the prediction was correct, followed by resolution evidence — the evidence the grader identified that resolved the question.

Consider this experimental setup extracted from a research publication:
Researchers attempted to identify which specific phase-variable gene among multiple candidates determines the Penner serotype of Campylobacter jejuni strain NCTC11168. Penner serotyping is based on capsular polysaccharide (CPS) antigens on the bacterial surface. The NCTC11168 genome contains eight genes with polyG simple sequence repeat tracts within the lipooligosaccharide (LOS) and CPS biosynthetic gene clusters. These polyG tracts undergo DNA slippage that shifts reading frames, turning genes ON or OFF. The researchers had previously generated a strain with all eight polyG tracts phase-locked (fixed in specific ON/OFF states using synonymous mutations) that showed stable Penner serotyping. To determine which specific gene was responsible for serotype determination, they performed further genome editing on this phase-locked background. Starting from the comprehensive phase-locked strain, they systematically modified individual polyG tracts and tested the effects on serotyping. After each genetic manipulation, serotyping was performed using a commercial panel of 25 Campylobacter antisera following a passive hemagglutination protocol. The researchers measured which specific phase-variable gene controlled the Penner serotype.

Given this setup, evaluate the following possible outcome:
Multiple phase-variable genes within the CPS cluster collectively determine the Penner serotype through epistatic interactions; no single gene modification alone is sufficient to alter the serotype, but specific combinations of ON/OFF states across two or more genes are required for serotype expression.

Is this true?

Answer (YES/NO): NO